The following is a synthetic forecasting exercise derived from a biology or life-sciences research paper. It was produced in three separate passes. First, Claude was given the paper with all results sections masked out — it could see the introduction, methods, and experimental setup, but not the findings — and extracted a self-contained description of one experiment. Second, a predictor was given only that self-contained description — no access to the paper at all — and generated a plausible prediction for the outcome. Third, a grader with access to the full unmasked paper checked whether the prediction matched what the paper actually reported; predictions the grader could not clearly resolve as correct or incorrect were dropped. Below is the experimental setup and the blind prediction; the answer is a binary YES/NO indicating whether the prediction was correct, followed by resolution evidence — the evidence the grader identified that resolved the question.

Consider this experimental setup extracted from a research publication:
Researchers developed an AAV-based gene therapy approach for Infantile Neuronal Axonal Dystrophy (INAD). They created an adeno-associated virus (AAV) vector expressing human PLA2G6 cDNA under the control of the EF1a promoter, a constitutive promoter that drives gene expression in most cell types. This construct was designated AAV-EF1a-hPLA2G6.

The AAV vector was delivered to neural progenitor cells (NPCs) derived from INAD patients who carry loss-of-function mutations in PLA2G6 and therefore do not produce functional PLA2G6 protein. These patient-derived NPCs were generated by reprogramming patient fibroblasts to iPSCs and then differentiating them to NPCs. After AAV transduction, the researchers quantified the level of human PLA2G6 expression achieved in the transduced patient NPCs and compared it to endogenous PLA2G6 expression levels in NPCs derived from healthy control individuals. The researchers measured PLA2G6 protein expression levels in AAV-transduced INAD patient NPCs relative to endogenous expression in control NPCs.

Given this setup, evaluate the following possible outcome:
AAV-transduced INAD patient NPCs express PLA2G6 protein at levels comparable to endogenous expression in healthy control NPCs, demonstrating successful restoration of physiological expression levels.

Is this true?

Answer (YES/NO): NO